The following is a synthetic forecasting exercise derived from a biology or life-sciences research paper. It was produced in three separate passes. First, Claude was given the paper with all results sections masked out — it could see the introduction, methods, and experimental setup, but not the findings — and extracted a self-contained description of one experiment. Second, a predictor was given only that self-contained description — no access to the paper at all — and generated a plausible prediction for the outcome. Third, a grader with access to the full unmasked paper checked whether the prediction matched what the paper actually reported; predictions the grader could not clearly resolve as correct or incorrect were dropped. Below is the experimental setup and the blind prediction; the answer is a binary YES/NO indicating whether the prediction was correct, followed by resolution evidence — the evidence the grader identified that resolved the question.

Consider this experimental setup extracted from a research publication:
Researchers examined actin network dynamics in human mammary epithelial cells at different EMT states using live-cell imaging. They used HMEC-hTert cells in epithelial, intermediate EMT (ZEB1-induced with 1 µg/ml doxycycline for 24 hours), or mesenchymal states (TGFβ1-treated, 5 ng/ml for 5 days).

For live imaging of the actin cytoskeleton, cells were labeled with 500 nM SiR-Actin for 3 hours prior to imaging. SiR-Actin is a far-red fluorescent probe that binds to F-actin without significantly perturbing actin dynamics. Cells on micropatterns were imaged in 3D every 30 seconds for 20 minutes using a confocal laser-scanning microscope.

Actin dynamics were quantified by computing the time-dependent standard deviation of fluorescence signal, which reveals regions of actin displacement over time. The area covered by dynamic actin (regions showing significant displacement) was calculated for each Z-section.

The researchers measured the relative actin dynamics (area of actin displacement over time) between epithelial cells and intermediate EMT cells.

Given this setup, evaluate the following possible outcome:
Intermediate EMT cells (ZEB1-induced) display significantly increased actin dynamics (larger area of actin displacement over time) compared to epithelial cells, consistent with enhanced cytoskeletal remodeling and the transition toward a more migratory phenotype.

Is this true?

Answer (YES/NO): NO